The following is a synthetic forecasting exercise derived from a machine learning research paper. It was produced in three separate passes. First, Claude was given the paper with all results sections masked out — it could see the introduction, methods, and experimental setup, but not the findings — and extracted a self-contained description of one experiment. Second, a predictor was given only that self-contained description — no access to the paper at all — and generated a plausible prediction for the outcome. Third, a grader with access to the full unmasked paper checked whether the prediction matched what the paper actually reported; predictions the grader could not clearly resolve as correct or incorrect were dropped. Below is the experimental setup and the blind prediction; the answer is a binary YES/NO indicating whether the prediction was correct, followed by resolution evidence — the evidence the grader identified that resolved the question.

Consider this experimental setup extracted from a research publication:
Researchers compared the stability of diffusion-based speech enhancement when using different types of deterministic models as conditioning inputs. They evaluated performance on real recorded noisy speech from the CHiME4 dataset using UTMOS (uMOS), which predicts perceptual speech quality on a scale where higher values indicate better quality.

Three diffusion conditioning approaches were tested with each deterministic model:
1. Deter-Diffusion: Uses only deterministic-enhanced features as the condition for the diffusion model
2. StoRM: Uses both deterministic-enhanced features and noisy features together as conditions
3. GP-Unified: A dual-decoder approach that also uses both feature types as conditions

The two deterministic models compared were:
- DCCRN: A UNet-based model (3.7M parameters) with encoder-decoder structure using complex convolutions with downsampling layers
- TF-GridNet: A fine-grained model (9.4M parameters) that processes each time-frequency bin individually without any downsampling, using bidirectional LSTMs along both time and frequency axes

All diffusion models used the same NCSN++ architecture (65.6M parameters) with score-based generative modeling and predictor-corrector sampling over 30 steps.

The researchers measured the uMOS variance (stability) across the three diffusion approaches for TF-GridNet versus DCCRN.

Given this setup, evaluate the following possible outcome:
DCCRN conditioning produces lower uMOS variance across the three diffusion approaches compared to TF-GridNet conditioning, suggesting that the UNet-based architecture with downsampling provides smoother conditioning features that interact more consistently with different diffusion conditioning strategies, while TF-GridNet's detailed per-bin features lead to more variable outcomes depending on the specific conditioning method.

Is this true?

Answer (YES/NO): YES